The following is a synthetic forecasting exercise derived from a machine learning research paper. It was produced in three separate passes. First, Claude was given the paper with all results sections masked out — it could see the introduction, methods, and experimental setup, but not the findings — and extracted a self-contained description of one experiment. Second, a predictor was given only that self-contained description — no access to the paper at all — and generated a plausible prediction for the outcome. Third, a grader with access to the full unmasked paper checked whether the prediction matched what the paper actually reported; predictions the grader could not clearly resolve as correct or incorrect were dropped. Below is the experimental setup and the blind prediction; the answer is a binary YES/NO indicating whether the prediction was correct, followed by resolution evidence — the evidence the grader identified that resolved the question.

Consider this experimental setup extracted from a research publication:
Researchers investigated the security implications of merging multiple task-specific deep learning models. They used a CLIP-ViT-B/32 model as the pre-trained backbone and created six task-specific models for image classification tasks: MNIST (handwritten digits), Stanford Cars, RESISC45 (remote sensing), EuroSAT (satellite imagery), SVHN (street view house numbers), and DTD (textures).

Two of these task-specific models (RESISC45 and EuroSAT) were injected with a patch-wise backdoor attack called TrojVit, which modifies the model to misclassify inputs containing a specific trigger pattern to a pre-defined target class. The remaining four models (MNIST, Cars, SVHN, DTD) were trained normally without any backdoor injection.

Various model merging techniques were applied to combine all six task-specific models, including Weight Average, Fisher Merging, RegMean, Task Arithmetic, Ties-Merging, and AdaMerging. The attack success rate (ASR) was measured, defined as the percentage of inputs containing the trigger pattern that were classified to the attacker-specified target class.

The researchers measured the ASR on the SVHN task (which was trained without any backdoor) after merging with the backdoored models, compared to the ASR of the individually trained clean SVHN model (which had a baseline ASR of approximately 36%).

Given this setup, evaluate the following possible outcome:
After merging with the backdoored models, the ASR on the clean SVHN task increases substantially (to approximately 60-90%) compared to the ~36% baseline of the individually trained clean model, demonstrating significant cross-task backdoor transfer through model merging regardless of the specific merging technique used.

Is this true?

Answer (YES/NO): NO